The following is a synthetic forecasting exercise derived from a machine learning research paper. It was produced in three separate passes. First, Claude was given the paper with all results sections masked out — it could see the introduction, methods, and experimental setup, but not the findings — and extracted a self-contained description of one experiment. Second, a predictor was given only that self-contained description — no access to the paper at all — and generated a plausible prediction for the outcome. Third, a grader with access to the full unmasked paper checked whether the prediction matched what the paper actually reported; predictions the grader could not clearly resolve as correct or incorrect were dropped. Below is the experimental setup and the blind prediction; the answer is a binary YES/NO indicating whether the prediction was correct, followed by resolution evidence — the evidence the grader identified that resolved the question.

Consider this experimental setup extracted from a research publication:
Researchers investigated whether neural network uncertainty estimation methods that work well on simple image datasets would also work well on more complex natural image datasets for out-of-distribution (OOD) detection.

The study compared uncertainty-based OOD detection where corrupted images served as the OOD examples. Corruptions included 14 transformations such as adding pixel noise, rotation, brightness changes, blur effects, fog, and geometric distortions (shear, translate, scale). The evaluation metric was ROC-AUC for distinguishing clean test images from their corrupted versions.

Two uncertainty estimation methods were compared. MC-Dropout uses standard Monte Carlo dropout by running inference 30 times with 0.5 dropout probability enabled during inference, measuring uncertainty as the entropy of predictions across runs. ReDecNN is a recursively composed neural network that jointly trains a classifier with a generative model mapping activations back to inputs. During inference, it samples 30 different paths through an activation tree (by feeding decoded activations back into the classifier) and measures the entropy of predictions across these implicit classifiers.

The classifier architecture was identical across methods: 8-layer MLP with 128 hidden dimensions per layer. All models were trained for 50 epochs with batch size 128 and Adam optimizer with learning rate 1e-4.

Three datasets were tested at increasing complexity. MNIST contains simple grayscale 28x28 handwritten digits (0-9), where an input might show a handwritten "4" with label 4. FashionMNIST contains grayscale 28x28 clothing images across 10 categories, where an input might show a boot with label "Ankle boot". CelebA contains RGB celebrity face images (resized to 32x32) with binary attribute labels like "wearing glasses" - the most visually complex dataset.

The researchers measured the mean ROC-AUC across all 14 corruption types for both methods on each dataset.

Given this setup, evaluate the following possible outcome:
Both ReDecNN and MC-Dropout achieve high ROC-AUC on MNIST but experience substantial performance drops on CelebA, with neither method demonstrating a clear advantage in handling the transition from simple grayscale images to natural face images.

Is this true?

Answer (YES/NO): NO